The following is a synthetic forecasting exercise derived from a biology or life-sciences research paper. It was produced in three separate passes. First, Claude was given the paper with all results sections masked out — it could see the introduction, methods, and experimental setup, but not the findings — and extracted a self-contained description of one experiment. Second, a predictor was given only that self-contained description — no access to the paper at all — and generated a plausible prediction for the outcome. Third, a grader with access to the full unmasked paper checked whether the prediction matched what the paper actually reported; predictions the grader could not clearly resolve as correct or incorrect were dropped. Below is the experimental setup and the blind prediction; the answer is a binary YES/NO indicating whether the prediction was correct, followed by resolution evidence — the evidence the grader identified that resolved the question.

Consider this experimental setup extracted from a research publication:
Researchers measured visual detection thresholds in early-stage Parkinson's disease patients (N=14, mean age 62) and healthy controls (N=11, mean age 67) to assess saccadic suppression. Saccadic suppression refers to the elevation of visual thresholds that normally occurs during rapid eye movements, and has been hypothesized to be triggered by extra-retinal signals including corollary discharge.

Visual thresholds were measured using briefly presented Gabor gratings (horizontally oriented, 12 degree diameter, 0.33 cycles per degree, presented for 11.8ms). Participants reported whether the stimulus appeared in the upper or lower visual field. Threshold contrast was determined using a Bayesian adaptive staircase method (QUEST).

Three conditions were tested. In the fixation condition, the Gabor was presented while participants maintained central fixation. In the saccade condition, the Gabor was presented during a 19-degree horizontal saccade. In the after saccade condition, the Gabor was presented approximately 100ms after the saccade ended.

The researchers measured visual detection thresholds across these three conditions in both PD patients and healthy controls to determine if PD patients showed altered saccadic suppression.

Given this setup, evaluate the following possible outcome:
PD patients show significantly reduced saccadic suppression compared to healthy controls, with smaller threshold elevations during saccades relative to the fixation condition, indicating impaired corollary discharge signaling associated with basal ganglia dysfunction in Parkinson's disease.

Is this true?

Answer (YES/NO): NO